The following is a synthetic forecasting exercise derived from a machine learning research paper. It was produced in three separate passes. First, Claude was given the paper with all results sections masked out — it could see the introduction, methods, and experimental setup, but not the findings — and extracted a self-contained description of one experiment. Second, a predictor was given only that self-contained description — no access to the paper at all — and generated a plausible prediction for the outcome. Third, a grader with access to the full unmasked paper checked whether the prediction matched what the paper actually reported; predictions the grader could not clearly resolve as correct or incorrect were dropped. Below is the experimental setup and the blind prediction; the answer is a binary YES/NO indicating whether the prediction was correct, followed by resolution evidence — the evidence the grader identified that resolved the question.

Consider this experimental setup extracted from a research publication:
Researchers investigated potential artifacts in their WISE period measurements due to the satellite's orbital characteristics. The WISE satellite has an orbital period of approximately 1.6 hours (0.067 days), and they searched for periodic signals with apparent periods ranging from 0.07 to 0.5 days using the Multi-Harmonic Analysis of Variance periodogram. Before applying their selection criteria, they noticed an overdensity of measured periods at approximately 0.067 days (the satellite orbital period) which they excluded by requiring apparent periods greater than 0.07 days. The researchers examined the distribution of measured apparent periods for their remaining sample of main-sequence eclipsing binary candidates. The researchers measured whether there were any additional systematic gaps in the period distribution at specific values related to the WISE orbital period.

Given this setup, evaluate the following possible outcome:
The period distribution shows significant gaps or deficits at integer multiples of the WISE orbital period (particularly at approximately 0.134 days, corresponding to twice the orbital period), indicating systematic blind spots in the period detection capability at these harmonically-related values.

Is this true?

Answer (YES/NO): YES